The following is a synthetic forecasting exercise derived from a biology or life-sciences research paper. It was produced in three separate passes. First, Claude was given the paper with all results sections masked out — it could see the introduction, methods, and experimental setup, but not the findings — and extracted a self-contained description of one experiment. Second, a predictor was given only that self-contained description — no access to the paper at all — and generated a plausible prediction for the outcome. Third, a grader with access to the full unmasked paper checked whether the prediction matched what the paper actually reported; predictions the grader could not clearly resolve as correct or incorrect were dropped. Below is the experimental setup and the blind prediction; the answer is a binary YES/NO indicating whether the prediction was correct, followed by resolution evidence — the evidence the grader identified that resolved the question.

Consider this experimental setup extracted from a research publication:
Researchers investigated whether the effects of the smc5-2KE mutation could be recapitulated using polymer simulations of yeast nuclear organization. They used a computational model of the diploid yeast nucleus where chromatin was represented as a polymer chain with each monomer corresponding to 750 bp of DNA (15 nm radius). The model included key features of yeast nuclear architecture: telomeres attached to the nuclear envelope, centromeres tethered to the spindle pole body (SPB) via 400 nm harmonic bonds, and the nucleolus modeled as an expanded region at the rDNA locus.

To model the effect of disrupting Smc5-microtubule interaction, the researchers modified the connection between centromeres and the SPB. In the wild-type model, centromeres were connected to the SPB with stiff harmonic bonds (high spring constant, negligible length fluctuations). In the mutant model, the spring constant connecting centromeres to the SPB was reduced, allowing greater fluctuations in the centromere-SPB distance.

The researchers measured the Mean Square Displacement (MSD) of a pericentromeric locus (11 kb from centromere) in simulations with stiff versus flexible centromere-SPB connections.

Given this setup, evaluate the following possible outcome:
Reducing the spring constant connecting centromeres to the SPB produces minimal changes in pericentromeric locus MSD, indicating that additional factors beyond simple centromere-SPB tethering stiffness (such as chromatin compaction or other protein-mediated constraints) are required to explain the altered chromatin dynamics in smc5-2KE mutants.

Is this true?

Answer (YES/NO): NO